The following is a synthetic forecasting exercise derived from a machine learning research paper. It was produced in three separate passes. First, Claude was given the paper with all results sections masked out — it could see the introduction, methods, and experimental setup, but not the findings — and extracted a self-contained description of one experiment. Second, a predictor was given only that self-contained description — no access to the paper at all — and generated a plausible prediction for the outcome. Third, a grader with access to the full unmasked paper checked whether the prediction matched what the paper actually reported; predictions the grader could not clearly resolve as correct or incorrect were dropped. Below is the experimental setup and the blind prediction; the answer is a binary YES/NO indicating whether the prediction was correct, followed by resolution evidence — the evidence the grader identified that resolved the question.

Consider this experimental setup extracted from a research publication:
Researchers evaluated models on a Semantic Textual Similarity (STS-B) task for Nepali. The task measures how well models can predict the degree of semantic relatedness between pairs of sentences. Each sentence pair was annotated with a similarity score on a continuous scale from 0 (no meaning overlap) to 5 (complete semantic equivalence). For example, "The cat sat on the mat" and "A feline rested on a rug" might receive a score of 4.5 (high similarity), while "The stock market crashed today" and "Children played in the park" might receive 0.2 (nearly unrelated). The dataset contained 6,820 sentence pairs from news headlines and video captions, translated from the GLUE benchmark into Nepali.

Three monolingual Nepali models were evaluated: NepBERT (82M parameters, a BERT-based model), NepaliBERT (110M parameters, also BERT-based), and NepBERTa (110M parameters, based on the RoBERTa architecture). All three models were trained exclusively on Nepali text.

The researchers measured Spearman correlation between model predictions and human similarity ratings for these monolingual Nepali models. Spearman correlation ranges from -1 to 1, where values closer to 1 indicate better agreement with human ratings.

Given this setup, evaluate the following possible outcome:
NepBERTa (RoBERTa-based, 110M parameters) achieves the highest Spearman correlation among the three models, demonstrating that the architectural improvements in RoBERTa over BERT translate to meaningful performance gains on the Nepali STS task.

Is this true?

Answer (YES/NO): YES